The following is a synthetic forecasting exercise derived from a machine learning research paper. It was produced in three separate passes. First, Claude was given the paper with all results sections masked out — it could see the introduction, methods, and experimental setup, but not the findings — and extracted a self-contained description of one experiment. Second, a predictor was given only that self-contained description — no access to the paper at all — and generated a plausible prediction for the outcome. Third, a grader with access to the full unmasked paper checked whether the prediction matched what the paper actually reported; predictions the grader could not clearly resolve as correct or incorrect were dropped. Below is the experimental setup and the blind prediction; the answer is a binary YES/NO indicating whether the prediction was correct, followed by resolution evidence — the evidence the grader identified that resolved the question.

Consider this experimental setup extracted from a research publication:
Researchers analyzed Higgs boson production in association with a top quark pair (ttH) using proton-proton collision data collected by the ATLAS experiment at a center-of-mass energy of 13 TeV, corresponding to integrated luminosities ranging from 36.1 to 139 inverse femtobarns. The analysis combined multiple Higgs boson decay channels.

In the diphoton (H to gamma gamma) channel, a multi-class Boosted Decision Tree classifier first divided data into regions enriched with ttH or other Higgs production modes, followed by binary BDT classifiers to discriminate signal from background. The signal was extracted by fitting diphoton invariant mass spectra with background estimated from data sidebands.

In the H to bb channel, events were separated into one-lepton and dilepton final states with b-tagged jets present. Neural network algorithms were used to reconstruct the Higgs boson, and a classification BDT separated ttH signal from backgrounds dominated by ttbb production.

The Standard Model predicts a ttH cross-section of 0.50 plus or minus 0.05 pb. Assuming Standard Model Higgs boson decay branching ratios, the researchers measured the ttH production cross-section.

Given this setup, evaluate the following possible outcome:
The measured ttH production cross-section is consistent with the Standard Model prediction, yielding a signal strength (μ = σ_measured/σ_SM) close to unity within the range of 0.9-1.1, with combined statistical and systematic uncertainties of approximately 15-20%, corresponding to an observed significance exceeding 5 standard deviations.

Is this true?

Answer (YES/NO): NO